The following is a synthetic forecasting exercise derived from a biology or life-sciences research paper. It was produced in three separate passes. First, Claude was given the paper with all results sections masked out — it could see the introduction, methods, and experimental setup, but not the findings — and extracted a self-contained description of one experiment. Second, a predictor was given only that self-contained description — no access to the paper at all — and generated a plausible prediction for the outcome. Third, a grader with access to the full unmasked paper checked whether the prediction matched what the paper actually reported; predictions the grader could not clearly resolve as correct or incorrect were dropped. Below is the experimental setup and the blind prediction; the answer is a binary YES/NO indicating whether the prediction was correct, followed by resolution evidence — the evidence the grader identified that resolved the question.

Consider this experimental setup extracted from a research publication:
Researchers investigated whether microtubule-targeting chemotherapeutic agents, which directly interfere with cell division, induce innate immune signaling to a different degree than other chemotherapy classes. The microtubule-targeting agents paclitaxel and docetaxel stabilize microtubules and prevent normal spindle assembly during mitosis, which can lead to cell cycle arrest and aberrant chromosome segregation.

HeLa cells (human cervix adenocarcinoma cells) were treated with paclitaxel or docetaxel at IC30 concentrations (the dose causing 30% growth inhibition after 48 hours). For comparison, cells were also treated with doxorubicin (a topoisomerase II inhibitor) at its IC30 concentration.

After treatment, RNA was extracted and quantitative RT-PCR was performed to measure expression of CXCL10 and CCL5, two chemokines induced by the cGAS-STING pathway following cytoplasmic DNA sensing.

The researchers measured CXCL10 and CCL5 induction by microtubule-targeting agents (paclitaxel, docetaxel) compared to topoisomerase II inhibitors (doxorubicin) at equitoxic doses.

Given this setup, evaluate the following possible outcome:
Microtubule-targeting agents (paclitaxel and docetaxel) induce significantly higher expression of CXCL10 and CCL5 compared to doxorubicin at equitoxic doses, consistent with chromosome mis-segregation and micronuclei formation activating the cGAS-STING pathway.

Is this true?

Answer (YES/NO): NO